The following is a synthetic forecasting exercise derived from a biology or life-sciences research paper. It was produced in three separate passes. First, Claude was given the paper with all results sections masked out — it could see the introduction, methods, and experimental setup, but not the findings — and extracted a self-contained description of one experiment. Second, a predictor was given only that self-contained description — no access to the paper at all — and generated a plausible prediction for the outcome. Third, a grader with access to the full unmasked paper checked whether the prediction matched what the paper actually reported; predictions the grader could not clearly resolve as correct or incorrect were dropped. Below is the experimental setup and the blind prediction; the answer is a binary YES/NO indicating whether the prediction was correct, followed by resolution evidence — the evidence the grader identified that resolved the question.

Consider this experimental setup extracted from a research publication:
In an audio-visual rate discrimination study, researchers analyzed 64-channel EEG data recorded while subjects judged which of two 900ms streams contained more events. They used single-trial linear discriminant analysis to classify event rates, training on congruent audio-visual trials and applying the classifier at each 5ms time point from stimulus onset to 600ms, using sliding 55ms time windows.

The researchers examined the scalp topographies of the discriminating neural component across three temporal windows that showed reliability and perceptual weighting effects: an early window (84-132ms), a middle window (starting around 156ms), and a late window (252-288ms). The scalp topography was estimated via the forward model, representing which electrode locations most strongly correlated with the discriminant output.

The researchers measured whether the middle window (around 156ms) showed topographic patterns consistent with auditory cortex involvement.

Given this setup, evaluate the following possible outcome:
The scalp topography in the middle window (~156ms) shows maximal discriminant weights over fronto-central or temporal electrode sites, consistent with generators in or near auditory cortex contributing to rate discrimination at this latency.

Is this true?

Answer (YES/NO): YES